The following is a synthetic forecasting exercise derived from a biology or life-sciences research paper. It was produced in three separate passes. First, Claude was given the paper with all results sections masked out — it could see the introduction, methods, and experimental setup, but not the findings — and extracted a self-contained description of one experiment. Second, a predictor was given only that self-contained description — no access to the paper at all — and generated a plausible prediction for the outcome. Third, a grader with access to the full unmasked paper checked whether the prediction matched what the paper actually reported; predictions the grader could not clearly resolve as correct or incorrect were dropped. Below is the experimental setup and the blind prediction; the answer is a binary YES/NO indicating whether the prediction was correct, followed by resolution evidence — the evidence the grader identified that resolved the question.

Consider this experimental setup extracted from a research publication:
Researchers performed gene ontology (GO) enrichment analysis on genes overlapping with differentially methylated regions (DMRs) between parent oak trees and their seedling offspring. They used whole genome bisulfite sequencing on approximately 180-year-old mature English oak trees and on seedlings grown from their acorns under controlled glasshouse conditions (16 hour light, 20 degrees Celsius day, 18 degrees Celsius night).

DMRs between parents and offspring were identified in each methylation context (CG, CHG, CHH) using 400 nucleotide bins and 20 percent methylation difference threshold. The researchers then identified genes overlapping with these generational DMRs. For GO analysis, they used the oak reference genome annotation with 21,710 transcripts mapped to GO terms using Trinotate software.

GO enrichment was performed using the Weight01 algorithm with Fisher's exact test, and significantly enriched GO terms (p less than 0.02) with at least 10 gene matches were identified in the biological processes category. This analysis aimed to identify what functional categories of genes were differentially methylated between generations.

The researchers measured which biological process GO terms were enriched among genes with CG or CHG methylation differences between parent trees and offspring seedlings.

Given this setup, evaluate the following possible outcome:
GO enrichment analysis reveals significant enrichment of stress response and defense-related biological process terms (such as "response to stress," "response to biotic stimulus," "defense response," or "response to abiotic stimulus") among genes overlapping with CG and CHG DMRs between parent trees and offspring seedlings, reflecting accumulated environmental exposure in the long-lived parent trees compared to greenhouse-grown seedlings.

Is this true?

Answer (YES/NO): YES